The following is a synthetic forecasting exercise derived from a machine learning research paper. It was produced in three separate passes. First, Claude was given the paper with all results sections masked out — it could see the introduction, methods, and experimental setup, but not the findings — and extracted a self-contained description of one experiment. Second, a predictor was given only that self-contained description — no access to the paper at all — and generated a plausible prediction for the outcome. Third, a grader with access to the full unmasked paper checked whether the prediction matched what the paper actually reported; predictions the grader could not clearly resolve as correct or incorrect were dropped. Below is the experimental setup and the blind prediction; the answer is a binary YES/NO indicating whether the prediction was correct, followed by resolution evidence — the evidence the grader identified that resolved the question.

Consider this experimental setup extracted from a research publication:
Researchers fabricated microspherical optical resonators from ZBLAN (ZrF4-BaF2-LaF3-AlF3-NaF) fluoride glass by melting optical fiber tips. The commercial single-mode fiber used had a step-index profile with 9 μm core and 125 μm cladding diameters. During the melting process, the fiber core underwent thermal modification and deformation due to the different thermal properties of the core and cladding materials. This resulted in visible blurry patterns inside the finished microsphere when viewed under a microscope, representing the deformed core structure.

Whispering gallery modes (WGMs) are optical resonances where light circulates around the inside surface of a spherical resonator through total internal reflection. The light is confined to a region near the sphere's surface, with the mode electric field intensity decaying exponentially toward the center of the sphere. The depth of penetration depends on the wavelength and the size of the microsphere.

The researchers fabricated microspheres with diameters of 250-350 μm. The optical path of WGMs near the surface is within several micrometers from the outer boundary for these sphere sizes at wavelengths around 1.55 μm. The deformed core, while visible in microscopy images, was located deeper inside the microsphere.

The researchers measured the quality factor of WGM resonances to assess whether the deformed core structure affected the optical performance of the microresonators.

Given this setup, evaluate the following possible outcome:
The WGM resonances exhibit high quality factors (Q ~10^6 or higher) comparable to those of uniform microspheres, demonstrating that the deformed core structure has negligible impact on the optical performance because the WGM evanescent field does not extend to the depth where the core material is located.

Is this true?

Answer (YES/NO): YES